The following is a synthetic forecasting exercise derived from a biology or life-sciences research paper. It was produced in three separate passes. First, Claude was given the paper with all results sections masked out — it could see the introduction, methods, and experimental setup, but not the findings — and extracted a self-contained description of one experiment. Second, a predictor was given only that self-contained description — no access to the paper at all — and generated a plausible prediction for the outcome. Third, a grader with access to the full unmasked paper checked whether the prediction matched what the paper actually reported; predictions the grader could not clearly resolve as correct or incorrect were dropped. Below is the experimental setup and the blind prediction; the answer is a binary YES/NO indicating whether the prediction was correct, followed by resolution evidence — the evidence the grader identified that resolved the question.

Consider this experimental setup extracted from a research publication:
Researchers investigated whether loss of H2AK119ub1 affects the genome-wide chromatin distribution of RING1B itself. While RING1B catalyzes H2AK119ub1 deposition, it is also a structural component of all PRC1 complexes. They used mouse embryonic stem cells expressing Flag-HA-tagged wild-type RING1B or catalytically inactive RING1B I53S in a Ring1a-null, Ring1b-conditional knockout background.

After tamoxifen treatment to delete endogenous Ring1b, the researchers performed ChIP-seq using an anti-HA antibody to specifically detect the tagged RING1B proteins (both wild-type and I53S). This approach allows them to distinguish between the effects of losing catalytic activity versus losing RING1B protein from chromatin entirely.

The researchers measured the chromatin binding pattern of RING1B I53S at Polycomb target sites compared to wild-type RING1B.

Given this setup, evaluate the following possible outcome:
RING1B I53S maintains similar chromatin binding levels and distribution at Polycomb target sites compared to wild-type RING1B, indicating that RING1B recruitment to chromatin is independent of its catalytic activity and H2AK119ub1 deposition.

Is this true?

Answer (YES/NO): NO